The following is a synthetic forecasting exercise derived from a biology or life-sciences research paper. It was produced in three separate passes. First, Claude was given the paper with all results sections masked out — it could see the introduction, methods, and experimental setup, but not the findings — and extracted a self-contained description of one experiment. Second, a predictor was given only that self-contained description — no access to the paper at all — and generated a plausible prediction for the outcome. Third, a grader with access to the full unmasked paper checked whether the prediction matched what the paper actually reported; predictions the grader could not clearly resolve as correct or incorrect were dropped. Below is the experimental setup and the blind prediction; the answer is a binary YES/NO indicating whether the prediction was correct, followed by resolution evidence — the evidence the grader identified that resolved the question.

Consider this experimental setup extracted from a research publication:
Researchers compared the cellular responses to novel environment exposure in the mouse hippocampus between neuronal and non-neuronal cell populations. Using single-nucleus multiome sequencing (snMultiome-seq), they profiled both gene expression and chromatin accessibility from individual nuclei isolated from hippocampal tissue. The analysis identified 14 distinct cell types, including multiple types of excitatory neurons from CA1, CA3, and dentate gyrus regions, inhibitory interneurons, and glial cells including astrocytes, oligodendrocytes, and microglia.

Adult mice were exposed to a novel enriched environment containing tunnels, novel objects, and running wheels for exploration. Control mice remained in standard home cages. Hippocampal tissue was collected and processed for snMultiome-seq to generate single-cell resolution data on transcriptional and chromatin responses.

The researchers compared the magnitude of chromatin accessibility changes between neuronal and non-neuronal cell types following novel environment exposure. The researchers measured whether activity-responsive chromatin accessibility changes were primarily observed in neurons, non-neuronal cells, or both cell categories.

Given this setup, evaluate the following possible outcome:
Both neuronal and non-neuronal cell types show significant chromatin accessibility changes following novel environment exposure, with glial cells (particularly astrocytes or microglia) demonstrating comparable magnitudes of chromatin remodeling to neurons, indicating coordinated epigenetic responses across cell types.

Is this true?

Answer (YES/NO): NO